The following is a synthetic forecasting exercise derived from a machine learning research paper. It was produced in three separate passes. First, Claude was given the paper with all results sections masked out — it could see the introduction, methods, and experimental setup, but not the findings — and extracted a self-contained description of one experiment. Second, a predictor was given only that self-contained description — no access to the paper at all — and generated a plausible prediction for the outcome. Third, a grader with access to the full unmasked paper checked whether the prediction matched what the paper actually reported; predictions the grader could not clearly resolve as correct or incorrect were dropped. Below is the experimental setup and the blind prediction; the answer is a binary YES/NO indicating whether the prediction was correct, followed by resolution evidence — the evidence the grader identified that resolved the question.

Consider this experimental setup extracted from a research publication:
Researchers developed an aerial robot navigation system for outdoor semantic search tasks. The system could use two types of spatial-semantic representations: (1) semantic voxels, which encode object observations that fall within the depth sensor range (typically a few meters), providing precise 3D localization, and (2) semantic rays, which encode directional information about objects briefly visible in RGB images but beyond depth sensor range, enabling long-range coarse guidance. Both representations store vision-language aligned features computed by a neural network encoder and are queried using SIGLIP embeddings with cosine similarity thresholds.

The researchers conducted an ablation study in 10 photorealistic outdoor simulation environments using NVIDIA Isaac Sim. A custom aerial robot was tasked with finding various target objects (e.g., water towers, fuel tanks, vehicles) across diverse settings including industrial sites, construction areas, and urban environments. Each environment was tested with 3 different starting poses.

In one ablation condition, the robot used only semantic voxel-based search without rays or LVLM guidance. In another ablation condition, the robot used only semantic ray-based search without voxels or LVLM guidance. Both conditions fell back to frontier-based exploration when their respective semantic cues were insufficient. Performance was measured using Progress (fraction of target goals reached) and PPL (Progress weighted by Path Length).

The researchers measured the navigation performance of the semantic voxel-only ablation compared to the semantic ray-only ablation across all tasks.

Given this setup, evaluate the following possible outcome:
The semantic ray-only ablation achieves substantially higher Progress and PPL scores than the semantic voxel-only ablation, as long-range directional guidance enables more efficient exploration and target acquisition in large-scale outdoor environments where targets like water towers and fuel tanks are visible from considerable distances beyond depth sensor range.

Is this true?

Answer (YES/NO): YES